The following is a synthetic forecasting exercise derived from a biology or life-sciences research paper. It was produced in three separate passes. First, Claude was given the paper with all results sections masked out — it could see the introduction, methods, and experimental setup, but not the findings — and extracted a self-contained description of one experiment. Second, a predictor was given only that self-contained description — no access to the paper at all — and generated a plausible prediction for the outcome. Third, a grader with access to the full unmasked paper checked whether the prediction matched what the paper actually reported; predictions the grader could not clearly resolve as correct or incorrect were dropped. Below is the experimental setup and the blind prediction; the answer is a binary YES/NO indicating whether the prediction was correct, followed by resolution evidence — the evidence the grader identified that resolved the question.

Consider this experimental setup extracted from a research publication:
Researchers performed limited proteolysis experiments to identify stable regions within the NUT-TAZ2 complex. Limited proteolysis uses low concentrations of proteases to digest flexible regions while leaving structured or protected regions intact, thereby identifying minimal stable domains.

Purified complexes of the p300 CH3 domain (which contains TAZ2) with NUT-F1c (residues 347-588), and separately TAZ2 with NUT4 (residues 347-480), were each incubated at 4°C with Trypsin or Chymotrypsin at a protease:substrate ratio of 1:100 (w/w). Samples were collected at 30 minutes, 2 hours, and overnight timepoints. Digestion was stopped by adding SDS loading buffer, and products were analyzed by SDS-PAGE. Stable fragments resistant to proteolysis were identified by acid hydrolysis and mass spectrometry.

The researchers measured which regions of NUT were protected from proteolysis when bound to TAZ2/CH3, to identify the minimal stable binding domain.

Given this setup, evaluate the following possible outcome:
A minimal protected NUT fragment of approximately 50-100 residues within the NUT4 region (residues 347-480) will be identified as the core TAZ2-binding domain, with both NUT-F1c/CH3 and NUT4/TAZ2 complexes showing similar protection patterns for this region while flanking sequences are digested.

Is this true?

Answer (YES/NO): NO